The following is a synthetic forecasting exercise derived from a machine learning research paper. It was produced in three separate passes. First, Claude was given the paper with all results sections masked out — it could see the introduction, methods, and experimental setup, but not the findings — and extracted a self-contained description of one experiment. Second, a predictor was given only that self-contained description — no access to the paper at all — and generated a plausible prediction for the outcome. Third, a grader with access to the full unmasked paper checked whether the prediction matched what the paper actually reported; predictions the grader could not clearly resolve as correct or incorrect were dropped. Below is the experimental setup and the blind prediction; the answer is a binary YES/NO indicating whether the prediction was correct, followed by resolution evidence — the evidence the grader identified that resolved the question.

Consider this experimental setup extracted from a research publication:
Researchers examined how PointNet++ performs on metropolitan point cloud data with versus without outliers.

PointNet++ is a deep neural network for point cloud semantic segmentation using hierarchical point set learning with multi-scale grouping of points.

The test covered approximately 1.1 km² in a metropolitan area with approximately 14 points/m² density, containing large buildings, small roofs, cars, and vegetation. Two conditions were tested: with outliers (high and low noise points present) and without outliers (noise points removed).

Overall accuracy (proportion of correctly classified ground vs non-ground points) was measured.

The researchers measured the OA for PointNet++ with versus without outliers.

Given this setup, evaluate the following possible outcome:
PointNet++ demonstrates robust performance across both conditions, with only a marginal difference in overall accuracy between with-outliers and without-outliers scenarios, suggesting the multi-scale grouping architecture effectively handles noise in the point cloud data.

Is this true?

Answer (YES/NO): YES